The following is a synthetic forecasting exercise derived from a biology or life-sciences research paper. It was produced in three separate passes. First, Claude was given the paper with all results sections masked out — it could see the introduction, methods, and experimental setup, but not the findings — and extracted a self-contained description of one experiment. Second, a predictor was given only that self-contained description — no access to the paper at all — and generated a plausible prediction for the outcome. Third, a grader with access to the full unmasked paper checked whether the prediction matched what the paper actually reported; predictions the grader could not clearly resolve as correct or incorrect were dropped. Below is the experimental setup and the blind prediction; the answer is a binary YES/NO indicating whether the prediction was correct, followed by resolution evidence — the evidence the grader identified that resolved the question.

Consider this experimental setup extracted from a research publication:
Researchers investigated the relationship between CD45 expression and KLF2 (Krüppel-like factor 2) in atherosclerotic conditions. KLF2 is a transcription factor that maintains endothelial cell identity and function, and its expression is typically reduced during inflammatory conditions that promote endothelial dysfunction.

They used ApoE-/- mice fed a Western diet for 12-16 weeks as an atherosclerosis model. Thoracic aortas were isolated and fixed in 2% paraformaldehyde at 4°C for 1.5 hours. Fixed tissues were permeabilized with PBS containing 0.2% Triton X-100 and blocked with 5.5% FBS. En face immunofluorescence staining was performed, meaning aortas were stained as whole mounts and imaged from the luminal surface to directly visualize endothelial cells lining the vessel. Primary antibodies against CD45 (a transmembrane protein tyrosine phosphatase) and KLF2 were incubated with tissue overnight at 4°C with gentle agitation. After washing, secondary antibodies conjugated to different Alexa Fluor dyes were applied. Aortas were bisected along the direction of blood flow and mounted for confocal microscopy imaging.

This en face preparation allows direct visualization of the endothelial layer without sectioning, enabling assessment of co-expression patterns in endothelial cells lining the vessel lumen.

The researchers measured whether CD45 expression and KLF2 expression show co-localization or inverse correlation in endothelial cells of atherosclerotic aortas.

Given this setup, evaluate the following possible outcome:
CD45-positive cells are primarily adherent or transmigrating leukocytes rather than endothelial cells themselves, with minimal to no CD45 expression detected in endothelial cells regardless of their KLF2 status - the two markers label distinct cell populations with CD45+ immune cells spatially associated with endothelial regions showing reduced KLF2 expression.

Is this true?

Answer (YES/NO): NO